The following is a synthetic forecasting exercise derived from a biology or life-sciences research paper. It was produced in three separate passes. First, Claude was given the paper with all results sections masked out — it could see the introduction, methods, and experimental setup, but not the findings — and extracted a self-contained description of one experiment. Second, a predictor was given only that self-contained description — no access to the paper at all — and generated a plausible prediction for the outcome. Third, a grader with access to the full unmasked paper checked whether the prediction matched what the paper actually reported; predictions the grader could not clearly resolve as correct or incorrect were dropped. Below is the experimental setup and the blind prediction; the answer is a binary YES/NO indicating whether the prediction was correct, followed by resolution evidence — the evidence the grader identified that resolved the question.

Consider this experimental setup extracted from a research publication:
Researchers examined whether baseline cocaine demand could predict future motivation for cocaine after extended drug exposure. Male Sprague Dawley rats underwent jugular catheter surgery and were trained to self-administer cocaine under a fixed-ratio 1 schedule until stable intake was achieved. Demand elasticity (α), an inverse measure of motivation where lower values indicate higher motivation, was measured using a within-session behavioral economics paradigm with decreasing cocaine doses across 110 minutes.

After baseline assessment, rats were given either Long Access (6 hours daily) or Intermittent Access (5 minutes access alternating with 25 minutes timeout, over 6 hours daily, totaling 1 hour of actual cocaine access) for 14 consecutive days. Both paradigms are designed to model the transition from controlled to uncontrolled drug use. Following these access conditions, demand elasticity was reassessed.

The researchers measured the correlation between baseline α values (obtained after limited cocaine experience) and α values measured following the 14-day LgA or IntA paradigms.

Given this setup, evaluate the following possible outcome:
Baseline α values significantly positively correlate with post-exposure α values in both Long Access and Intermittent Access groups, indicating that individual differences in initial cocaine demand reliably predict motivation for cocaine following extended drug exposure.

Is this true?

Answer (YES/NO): YES